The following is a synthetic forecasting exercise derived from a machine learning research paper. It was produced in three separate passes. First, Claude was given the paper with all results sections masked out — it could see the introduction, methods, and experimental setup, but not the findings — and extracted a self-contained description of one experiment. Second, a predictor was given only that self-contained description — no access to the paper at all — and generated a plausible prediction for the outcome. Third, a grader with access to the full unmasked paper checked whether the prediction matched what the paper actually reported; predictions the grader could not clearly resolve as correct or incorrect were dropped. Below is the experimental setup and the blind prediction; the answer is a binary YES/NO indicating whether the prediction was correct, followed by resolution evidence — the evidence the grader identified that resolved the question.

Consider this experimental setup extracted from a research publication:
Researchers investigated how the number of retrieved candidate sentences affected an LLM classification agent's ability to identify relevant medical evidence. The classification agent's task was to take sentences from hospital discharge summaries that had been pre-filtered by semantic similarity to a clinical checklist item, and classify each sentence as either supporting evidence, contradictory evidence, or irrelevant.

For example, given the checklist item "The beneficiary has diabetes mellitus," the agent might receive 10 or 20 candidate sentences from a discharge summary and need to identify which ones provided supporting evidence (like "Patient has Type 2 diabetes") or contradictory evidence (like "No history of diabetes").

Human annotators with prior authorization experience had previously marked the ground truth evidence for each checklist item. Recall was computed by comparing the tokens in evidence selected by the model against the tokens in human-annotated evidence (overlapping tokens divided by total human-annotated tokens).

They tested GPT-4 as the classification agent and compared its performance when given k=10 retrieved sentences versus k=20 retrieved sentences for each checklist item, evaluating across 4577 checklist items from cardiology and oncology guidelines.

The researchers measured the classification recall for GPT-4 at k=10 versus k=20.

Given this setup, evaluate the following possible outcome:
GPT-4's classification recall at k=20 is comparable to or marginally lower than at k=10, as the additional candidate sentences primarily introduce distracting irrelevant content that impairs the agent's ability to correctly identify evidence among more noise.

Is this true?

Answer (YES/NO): NO